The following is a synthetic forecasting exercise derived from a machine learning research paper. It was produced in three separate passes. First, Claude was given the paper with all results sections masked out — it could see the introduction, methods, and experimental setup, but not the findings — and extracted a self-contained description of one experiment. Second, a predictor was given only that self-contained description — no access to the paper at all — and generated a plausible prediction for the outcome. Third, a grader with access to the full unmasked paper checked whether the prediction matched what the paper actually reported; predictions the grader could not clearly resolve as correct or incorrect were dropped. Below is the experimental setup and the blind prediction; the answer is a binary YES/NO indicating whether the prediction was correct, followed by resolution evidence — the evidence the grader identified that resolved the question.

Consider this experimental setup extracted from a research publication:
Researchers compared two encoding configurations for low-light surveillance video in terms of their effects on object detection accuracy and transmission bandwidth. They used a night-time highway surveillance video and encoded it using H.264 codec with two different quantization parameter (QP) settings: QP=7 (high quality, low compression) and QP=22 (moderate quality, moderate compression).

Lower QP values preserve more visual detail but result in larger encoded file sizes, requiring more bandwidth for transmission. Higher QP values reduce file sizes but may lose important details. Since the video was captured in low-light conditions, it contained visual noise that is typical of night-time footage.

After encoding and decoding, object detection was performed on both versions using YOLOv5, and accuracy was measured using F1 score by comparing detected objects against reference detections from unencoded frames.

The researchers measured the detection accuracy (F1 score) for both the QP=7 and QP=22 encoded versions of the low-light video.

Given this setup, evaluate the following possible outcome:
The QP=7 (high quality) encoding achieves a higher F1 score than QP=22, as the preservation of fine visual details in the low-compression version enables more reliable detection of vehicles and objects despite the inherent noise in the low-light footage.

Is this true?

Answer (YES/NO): NO